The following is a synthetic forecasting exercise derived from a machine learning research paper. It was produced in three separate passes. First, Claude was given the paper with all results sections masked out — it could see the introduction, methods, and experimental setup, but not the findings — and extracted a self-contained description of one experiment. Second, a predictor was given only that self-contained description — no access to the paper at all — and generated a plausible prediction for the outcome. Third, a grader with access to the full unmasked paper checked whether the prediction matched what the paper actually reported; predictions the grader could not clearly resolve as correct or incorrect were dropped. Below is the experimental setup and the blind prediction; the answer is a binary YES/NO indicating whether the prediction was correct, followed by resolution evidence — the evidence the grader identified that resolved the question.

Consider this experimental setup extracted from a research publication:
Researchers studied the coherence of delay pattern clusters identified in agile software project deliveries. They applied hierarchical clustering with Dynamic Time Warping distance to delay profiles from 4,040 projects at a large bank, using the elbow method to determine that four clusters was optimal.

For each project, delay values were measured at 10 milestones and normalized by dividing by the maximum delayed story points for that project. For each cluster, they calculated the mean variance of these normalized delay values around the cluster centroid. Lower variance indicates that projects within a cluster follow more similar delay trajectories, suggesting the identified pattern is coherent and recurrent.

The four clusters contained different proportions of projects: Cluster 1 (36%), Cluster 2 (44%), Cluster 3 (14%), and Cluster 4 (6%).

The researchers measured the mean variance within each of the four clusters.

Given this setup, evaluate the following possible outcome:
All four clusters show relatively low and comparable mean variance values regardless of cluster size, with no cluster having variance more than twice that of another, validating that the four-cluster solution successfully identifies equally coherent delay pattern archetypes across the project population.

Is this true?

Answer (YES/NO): YES